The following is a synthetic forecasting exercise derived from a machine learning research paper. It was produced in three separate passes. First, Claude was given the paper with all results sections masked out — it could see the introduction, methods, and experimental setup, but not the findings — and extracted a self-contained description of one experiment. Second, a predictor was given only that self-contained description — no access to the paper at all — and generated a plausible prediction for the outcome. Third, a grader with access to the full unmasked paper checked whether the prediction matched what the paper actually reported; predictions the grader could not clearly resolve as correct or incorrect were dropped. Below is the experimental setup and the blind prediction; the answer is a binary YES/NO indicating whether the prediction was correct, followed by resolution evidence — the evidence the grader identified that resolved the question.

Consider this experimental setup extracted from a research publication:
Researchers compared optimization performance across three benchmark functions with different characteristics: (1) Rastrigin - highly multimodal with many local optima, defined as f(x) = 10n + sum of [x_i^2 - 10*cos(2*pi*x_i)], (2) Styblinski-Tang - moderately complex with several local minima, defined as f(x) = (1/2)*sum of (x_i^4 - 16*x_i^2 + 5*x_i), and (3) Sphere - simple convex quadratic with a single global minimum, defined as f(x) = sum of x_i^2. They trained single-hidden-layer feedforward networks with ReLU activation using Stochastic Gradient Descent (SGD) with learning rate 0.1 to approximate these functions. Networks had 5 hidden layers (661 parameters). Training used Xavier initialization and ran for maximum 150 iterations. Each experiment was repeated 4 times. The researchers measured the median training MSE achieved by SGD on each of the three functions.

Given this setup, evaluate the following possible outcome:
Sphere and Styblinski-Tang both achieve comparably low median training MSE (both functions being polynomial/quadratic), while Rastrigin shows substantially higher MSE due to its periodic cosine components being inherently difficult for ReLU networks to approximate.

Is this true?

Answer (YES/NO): YES